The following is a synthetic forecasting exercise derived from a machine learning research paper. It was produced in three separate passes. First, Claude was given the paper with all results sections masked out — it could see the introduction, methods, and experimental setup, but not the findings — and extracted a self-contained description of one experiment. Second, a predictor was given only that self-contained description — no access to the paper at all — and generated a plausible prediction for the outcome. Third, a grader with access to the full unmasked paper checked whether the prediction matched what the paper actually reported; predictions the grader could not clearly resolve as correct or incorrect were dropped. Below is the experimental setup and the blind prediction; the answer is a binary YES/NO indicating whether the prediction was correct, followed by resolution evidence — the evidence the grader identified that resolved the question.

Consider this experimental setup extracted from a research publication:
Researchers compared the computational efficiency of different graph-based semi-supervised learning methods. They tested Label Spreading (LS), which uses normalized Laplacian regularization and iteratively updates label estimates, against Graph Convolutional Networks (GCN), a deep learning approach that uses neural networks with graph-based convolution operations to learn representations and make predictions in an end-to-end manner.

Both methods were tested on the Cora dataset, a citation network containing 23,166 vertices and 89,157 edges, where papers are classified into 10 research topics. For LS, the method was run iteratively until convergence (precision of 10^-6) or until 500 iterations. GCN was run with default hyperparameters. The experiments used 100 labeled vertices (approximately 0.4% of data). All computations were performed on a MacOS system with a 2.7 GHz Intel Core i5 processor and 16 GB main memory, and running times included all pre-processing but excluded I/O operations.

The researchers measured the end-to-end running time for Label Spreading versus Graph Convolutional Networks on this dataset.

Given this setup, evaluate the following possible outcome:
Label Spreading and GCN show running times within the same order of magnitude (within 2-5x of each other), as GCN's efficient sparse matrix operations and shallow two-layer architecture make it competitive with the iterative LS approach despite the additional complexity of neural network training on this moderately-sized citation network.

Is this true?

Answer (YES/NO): NO